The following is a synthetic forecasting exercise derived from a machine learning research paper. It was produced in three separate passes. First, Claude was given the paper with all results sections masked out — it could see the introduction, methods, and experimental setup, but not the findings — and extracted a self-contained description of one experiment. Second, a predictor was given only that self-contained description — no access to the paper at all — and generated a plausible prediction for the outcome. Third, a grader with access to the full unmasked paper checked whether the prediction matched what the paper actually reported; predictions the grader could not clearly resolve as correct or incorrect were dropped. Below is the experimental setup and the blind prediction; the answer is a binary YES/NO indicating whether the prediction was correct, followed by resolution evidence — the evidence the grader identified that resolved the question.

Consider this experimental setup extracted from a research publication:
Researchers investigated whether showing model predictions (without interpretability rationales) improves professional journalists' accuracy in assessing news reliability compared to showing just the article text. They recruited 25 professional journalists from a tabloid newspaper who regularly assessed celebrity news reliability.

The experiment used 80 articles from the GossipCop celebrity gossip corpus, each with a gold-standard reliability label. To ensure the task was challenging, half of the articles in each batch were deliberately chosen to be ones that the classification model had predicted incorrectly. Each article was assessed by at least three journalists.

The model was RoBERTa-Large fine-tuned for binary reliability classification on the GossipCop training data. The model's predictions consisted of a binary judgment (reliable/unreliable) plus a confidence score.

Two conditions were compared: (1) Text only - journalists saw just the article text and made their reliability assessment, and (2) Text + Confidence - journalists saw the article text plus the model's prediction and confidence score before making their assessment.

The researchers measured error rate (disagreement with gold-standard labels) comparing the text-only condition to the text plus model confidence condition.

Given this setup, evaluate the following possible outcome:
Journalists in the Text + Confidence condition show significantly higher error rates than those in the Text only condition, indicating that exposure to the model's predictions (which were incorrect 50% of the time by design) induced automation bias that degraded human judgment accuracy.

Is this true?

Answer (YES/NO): NO